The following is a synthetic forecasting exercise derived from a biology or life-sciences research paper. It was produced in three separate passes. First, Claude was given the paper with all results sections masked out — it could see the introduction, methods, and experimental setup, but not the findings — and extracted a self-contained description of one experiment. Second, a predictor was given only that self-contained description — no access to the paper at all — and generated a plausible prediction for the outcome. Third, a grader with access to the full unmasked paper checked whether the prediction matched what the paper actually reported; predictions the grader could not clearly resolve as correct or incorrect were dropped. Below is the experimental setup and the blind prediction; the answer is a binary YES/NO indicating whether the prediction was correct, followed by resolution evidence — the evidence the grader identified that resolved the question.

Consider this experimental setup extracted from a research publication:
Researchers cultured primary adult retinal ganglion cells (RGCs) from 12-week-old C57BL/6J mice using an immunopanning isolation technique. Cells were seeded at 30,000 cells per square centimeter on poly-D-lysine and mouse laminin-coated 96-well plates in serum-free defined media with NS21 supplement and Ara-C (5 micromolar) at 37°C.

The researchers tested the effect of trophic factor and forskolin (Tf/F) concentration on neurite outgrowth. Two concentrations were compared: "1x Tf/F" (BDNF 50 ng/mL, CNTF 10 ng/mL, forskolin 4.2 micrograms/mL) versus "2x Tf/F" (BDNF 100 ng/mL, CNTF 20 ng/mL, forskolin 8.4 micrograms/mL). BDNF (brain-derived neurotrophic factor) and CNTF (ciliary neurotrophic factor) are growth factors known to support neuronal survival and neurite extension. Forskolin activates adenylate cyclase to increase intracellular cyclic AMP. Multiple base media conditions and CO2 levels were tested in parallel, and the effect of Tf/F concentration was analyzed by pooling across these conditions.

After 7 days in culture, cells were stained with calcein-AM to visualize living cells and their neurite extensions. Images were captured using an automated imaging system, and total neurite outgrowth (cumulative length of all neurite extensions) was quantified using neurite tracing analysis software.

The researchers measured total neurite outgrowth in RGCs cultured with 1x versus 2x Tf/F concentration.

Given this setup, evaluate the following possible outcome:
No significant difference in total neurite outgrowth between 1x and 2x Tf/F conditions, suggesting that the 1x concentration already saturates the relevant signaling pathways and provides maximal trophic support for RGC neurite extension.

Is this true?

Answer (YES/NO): YES